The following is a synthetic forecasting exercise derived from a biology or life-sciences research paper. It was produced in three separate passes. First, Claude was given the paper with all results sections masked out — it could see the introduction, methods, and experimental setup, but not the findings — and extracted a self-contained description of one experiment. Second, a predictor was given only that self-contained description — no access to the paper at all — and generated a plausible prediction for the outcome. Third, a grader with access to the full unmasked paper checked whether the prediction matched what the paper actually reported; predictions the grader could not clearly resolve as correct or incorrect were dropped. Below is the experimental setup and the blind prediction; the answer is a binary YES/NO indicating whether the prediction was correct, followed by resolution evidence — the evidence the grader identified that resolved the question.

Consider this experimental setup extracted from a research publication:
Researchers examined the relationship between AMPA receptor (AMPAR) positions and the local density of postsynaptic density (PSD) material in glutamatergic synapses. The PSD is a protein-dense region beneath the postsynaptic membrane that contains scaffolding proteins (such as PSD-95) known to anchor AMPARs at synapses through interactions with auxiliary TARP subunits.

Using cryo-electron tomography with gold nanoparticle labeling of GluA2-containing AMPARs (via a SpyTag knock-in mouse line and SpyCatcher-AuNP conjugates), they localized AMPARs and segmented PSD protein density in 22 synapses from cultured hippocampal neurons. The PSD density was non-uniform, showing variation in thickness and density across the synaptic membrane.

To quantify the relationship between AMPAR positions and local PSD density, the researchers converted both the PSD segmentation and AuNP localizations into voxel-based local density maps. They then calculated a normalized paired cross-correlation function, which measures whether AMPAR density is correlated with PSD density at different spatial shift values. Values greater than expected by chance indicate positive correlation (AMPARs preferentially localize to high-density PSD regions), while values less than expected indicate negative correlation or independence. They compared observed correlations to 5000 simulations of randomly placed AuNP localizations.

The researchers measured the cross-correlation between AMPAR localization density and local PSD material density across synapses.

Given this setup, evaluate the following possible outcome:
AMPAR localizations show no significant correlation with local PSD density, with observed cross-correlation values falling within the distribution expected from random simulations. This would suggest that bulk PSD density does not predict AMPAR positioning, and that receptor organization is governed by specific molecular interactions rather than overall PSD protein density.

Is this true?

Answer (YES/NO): NO